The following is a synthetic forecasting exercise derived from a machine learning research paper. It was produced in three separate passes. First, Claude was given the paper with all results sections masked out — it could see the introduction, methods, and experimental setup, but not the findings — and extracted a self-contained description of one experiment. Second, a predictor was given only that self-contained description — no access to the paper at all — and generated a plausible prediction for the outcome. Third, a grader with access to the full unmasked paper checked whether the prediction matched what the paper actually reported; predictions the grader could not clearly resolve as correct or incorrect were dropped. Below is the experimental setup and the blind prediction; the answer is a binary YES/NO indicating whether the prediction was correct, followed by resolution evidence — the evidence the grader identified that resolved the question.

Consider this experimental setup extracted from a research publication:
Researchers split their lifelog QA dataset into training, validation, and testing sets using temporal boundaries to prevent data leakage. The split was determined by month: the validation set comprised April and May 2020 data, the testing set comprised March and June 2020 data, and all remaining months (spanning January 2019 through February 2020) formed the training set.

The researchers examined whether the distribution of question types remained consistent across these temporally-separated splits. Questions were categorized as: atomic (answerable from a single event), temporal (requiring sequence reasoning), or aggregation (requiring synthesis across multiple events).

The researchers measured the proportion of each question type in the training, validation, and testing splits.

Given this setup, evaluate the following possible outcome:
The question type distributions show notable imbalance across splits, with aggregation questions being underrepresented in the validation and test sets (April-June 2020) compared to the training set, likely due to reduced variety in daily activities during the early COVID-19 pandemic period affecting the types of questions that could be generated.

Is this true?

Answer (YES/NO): NO